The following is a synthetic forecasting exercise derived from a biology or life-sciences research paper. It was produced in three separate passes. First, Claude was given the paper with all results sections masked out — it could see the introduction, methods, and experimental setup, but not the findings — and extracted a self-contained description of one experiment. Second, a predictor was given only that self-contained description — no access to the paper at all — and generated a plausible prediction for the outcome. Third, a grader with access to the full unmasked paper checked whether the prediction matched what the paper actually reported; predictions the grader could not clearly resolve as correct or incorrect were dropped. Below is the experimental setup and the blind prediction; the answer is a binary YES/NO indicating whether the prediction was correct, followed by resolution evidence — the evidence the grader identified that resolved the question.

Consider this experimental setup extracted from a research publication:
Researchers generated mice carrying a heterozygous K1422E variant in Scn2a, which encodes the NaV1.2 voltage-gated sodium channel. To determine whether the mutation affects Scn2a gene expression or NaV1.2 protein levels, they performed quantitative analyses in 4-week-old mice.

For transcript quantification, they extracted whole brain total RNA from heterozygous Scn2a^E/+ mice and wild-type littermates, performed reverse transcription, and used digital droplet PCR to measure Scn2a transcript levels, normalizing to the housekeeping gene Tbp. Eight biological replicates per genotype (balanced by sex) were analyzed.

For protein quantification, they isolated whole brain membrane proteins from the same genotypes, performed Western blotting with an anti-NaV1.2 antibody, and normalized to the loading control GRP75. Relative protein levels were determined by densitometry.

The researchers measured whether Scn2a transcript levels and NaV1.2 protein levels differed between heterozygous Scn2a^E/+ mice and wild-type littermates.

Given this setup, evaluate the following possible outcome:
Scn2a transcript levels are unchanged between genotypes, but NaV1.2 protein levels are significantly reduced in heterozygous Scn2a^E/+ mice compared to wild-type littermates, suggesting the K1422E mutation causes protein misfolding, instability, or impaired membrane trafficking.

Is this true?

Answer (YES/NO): NO